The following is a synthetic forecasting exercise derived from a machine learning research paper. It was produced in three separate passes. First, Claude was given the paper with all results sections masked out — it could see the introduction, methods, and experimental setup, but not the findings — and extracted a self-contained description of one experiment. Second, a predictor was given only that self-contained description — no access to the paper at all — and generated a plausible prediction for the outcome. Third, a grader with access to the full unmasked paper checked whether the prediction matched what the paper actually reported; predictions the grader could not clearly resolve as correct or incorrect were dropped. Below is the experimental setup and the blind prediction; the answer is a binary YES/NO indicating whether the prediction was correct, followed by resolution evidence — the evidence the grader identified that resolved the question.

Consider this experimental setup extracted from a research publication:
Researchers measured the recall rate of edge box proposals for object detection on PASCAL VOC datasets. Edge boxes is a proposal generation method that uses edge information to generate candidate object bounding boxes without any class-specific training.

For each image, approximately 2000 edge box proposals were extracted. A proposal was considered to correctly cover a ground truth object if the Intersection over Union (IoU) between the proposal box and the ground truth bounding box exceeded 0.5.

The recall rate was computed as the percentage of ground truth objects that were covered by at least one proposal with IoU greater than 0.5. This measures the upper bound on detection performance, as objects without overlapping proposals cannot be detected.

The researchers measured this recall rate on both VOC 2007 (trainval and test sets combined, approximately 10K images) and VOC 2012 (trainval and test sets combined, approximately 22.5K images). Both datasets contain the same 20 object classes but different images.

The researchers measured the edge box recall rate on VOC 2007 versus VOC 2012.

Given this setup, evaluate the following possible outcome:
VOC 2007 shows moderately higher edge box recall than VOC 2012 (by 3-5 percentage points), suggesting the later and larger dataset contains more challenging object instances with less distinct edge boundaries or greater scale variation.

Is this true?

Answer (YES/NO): NO